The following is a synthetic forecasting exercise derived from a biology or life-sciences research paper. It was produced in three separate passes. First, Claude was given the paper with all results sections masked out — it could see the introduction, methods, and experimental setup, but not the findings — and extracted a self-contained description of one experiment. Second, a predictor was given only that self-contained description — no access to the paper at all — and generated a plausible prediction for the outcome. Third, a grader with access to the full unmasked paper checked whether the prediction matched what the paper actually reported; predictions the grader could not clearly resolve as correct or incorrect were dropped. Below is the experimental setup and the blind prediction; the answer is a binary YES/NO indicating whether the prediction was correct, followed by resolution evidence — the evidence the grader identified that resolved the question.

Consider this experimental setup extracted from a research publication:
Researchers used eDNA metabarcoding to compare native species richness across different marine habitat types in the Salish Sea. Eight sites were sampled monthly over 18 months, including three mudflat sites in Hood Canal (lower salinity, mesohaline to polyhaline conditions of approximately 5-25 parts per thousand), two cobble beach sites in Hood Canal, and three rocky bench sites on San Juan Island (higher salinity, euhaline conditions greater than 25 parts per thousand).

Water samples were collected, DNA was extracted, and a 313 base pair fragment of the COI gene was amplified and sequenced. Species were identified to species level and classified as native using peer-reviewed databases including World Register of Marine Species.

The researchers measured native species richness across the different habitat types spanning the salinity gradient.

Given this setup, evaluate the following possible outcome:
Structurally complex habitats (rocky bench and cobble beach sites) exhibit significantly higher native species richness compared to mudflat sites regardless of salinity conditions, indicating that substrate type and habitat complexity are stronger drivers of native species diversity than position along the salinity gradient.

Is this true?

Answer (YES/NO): NO